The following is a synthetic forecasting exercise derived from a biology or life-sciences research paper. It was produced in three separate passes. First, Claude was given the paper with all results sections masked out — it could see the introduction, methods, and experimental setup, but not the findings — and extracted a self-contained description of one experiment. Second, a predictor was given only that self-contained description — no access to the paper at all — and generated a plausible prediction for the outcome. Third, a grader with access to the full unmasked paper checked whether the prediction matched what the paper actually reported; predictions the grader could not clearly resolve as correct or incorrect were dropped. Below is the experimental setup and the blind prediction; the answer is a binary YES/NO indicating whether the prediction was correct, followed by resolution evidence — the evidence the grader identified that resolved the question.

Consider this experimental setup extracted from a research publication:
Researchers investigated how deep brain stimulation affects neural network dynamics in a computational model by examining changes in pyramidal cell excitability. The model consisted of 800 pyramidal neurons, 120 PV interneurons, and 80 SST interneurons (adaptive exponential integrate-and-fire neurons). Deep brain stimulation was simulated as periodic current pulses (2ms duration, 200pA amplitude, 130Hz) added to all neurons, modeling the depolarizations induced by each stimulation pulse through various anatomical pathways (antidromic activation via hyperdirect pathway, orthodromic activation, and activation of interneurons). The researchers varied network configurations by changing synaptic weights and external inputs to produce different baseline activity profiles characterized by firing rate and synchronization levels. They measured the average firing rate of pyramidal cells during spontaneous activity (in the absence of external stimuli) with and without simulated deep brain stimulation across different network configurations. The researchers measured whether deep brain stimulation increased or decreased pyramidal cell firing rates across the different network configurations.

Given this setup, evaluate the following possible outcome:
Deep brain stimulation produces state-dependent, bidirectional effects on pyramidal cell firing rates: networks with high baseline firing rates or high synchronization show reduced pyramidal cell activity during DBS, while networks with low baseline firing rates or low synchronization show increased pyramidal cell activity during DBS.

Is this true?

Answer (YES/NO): NO